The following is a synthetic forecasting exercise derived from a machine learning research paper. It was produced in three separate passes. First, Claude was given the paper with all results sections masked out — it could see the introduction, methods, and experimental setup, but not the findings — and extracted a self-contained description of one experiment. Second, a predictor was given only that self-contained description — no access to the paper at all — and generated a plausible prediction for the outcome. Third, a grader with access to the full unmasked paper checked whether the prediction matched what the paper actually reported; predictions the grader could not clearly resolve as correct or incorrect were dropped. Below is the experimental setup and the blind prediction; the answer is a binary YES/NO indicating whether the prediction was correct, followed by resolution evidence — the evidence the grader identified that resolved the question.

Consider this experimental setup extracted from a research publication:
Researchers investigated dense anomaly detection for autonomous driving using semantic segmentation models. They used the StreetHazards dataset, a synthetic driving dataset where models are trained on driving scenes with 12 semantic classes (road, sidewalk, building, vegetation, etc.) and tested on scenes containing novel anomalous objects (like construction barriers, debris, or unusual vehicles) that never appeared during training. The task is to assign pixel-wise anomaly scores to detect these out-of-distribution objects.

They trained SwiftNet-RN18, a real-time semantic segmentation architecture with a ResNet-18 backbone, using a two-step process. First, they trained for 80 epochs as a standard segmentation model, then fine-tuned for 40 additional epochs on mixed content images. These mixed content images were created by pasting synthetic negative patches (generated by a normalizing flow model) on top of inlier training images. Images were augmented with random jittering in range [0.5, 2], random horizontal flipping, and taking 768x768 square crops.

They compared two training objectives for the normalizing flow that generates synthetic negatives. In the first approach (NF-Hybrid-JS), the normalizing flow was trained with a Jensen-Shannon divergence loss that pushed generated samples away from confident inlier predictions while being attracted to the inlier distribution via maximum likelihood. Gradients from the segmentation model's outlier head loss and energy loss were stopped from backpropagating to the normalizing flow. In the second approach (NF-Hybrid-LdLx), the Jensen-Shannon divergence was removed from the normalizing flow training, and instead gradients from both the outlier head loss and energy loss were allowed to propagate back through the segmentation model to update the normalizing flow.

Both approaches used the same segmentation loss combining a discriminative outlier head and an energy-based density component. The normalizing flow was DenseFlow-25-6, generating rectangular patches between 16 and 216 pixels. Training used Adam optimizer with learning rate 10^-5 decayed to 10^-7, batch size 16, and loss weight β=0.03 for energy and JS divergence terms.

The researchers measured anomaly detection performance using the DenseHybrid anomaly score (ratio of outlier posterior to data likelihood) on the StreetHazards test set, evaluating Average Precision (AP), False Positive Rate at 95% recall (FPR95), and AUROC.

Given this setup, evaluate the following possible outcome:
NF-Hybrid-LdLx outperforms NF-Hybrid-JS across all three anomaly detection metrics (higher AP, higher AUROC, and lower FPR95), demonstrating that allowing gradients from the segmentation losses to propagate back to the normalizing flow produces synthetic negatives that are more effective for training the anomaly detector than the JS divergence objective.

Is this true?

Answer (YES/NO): YES